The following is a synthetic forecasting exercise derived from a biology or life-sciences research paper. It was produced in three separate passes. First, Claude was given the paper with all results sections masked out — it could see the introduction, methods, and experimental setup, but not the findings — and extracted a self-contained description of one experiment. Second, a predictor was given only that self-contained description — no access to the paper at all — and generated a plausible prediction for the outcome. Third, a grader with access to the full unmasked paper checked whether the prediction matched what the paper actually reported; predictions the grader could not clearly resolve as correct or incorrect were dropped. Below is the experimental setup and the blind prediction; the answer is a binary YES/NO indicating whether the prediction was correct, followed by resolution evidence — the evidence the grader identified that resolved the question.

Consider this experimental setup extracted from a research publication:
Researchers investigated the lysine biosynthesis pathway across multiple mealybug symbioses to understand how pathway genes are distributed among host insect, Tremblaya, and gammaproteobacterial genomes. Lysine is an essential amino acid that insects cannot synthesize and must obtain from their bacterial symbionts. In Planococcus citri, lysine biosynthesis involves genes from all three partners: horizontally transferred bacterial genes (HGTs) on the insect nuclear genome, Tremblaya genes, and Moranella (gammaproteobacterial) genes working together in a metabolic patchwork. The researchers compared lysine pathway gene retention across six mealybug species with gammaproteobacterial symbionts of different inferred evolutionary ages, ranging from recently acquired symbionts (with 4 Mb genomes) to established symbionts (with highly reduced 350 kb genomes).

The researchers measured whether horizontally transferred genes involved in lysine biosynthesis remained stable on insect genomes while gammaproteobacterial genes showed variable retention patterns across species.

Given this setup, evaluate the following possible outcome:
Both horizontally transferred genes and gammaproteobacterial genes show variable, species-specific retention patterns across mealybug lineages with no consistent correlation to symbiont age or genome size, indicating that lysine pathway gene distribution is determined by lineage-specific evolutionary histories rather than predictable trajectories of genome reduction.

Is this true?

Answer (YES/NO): NO